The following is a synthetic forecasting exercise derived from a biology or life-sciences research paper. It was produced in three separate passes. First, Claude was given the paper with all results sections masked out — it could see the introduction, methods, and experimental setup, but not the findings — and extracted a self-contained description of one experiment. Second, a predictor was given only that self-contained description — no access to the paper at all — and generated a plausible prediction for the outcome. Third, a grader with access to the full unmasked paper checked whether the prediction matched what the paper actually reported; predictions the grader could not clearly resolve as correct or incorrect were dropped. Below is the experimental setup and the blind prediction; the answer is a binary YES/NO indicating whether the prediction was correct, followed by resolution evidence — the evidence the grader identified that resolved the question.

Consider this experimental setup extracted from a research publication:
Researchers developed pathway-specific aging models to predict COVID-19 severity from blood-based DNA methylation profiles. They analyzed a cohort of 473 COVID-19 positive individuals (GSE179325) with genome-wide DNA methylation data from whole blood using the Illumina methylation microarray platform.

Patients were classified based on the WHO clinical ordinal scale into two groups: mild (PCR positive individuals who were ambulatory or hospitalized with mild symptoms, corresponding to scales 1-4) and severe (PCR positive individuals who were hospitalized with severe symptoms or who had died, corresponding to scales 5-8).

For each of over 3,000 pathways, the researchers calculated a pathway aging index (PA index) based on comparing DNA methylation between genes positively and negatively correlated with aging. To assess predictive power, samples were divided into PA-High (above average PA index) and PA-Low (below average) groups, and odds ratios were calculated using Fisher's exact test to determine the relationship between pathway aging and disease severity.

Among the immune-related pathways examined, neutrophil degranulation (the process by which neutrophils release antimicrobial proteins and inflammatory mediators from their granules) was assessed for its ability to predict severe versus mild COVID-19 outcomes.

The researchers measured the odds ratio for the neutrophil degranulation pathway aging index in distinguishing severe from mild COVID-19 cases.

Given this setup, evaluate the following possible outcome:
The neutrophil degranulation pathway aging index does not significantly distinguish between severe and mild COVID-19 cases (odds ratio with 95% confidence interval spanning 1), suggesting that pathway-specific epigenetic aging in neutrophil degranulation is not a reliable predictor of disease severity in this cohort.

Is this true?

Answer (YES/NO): NO